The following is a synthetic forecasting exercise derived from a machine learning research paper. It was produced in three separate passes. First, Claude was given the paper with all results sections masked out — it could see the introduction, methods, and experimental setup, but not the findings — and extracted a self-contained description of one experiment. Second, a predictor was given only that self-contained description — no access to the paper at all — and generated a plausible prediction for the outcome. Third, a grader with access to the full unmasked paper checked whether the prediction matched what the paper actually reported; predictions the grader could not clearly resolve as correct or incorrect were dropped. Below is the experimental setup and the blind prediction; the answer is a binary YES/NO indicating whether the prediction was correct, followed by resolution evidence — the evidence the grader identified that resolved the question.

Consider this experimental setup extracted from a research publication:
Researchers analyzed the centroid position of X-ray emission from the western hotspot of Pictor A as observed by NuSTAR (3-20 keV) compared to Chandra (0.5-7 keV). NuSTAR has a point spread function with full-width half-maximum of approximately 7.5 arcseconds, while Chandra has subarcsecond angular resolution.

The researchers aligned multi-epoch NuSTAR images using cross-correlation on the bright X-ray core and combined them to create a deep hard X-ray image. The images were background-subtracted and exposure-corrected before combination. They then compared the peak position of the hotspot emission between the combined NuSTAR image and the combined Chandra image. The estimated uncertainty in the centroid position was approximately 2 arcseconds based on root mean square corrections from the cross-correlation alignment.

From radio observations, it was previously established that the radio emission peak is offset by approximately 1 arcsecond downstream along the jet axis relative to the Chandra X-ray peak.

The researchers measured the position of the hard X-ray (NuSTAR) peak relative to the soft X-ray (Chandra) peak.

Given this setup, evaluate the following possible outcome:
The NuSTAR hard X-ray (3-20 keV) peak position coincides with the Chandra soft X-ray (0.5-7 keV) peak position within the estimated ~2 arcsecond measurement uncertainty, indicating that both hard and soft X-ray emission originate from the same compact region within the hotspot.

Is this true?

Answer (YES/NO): NO